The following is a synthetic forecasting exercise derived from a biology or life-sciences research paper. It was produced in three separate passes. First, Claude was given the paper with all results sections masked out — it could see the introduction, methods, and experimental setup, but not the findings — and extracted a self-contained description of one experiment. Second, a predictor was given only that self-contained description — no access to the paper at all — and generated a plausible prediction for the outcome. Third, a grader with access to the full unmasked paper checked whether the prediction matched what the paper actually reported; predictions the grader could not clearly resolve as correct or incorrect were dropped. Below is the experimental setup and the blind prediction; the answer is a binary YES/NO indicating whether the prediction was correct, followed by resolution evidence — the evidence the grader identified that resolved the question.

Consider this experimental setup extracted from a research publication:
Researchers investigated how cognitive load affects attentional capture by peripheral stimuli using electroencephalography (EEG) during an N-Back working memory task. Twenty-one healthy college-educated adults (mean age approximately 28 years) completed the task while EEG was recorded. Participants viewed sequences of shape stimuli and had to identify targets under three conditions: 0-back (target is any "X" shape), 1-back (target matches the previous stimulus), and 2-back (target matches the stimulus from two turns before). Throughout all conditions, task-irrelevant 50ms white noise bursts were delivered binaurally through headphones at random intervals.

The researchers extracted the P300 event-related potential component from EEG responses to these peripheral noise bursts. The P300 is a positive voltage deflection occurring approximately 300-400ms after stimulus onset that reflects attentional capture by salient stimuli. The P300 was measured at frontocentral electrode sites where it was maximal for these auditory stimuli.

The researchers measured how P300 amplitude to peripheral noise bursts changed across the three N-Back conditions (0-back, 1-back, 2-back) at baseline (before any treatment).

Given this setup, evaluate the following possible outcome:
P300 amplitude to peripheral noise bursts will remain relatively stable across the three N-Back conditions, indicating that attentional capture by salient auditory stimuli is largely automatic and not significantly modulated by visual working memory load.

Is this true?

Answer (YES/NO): NO